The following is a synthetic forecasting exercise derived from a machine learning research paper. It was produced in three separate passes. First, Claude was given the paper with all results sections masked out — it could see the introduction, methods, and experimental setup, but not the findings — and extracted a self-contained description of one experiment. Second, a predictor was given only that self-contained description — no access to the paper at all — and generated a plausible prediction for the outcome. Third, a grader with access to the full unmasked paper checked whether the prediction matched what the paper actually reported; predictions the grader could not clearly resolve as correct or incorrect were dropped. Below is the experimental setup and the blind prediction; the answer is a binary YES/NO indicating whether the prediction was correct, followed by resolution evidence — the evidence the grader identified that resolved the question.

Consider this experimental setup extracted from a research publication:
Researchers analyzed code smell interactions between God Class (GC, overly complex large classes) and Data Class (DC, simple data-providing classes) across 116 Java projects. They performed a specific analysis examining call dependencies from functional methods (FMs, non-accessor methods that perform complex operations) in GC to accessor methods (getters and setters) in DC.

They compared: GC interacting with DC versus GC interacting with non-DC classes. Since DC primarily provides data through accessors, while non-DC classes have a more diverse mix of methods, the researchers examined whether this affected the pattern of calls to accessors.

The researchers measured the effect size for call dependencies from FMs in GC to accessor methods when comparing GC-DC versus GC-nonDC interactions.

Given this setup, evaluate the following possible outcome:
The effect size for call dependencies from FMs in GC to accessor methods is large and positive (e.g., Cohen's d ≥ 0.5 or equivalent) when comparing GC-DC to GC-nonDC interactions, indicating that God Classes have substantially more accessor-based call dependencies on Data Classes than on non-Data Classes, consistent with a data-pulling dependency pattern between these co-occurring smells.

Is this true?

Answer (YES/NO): NO